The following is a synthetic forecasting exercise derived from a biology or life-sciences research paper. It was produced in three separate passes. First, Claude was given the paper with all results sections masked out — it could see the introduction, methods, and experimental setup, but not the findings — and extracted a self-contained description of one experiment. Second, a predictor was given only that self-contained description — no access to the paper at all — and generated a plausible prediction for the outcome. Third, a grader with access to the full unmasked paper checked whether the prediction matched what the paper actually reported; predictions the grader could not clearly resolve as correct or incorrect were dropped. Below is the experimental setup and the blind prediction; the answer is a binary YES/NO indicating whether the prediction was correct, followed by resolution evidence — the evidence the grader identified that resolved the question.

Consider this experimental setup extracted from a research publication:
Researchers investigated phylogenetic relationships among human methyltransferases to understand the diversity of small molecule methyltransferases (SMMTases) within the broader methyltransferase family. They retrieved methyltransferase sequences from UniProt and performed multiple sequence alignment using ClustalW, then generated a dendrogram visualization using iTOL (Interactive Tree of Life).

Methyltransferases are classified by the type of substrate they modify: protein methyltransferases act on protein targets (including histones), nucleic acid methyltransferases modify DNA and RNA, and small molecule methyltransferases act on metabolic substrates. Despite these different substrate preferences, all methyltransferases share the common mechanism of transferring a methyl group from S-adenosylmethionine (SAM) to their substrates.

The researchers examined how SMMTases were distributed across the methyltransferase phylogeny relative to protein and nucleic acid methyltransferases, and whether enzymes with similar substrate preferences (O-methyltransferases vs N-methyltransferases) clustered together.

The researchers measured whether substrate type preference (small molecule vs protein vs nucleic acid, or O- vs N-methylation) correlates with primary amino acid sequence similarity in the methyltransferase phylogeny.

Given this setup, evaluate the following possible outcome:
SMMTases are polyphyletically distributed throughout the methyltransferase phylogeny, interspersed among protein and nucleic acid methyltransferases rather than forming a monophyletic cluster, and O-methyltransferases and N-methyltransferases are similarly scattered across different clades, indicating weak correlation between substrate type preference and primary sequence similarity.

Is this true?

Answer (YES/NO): YES